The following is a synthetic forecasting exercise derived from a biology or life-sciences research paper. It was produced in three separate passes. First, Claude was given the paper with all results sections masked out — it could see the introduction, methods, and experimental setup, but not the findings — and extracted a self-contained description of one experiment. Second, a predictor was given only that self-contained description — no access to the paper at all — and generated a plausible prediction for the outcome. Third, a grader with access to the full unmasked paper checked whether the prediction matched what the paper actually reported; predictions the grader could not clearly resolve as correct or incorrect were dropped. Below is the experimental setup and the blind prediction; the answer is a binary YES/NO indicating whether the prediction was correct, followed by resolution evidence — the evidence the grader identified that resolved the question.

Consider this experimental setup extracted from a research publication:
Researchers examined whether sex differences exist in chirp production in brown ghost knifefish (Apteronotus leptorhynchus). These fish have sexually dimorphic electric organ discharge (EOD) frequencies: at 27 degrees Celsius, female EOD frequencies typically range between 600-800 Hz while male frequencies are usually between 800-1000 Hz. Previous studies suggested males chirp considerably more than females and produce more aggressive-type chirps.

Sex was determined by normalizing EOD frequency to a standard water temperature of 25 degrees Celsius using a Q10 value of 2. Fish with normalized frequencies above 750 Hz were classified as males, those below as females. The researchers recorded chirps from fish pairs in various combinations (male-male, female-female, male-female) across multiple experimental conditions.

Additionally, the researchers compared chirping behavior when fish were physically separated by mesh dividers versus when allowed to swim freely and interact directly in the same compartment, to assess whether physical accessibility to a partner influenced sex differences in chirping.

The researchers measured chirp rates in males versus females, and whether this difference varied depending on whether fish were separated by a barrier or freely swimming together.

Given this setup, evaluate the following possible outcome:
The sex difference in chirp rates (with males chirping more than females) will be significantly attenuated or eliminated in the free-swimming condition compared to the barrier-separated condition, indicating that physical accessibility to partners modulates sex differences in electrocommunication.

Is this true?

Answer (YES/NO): NO